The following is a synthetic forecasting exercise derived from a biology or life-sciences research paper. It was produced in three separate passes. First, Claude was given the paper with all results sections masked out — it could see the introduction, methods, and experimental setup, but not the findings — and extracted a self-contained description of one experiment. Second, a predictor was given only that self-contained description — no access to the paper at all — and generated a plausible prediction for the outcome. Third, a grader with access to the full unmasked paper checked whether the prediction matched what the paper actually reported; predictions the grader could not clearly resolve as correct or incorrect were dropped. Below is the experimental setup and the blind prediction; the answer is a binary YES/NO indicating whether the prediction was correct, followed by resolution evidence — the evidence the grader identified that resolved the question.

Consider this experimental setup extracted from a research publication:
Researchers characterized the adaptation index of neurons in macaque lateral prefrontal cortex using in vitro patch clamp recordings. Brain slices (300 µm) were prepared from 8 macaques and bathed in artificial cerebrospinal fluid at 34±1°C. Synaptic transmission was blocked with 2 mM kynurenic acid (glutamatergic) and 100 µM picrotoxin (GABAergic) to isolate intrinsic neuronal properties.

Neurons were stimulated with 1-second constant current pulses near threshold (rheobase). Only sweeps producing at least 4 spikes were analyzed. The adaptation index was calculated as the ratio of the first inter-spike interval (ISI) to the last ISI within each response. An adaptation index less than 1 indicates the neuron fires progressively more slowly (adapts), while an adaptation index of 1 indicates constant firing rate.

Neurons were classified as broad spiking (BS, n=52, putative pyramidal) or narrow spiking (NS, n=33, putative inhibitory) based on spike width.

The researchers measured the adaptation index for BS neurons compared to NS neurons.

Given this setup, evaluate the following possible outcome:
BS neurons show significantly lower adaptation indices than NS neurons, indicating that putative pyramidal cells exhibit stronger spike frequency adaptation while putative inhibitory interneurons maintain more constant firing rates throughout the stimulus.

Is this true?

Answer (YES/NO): YES